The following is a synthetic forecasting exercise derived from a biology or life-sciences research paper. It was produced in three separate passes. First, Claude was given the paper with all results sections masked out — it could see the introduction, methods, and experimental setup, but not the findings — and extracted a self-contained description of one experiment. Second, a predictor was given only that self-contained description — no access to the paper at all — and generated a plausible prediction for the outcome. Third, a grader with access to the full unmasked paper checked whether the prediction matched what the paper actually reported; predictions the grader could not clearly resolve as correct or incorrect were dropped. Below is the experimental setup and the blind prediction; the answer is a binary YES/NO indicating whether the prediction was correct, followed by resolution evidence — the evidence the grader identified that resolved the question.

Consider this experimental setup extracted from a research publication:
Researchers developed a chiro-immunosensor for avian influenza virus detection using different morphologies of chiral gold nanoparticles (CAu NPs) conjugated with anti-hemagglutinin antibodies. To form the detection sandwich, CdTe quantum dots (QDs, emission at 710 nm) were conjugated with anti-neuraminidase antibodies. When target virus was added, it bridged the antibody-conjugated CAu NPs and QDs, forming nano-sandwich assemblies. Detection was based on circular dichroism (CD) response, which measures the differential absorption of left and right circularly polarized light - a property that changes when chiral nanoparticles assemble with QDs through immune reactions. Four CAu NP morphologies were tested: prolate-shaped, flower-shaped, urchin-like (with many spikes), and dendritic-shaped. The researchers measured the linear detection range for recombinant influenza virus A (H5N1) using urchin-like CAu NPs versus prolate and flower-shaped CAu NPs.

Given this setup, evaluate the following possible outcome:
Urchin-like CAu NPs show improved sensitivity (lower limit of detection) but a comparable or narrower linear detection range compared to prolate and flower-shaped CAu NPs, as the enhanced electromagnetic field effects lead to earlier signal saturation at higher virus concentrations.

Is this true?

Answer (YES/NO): NO